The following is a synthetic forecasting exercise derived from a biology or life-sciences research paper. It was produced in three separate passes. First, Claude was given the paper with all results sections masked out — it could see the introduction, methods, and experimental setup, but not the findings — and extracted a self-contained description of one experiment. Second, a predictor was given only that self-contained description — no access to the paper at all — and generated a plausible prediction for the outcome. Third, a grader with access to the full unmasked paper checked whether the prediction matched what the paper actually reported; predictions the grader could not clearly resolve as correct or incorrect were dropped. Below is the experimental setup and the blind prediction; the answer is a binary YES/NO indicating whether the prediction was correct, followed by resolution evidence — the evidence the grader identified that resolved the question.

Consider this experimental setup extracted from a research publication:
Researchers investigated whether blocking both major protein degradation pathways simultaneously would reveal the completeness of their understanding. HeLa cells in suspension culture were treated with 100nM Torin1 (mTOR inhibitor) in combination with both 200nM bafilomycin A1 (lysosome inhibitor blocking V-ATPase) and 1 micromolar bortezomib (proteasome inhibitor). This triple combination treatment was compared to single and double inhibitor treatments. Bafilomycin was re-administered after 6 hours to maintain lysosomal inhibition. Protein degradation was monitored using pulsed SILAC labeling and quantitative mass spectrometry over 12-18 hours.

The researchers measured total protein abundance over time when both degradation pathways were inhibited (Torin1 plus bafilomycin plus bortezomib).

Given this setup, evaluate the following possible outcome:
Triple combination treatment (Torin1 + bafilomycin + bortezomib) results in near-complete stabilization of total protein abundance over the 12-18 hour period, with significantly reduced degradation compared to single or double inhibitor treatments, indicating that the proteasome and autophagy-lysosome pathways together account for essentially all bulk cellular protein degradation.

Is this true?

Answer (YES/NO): YES